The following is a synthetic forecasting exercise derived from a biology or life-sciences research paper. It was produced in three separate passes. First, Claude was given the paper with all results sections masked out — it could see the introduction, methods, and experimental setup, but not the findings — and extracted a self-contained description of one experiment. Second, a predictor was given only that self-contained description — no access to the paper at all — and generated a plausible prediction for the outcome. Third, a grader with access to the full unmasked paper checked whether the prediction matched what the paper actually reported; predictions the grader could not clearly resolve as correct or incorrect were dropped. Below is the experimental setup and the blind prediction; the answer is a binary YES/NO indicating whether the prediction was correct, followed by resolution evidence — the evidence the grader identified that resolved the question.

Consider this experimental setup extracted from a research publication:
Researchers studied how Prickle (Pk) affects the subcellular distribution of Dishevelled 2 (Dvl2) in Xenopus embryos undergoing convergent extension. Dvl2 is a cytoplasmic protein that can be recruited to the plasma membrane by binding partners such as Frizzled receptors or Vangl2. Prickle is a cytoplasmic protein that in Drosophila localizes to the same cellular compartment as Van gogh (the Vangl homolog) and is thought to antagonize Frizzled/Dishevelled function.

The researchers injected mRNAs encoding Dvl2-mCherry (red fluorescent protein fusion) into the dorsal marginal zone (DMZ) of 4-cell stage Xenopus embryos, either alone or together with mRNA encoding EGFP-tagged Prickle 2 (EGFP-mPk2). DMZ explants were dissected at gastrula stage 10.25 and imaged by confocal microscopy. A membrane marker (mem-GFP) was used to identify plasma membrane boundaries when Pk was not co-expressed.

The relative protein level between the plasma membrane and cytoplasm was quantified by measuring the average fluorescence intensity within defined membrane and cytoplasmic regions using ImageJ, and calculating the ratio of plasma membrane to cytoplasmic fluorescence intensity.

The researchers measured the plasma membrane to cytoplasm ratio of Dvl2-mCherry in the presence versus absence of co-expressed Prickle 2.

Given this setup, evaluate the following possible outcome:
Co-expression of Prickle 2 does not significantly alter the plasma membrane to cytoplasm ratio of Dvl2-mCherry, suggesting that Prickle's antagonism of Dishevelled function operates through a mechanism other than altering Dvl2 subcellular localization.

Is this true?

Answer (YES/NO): YES